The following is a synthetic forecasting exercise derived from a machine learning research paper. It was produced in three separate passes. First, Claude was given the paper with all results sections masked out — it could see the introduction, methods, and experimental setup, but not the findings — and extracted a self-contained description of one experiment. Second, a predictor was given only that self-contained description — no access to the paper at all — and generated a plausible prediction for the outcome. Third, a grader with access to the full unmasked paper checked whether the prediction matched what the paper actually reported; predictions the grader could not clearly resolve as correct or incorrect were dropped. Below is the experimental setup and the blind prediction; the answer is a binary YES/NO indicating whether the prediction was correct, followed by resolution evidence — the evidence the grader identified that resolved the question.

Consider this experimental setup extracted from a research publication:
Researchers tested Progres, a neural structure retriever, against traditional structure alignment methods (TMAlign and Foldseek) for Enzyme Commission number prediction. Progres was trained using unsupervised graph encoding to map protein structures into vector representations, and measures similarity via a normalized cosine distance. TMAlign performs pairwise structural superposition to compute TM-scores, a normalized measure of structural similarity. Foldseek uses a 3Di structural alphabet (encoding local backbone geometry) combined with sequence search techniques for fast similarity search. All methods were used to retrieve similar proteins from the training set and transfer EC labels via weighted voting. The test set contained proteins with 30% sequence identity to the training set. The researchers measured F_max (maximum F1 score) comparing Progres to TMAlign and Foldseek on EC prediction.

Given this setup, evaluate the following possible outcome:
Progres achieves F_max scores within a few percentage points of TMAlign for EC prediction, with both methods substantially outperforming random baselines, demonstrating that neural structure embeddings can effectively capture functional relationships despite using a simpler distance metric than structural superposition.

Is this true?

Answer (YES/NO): NO